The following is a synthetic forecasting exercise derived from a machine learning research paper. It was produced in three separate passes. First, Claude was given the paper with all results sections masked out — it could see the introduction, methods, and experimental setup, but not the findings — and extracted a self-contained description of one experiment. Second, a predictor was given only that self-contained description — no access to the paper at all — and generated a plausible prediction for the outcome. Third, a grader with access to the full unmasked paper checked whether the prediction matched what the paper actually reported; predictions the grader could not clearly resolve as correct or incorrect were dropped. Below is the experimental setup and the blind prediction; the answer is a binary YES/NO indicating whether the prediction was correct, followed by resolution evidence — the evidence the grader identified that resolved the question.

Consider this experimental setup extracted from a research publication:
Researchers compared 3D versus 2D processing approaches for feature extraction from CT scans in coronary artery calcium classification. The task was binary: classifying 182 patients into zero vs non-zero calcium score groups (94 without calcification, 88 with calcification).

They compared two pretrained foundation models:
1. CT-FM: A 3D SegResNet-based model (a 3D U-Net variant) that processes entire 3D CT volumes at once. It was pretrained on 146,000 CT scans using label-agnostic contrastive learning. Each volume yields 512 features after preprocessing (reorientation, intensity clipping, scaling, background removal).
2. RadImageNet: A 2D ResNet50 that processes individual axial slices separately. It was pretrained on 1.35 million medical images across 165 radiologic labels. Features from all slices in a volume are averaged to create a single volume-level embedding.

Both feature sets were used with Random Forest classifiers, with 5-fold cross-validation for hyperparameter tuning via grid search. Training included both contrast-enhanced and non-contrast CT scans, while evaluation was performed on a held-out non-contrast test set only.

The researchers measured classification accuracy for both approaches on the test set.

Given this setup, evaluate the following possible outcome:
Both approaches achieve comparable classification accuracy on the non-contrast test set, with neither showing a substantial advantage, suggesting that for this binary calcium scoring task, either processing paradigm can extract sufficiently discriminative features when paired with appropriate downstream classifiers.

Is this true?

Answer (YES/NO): NO